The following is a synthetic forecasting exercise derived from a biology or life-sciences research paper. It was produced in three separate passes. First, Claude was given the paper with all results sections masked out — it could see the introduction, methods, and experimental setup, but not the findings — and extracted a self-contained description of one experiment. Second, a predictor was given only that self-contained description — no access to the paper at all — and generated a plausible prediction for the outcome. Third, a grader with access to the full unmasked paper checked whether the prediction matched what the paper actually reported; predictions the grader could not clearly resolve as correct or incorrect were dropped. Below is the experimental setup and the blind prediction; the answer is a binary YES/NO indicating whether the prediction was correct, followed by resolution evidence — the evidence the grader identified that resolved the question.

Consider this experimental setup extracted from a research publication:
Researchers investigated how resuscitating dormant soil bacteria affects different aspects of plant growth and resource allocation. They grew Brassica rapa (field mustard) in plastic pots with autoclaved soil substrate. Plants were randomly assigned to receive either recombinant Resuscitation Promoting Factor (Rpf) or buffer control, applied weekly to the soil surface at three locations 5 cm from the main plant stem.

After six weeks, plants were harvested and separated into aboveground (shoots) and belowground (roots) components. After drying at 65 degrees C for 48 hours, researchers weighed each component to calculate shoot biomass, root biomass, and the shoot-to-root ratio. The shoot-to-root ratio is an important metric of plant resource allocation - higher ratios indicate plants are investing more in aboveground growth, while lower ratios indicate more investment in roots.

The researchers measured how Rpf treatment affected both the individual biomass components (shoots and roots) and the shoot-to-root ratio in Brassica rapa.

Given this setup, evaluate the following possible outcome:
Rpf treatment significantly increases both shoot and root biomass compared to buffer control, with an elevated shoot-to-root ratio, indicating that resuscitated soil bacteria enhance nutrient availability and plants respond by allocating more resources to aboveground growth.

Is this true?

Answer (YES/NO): NO